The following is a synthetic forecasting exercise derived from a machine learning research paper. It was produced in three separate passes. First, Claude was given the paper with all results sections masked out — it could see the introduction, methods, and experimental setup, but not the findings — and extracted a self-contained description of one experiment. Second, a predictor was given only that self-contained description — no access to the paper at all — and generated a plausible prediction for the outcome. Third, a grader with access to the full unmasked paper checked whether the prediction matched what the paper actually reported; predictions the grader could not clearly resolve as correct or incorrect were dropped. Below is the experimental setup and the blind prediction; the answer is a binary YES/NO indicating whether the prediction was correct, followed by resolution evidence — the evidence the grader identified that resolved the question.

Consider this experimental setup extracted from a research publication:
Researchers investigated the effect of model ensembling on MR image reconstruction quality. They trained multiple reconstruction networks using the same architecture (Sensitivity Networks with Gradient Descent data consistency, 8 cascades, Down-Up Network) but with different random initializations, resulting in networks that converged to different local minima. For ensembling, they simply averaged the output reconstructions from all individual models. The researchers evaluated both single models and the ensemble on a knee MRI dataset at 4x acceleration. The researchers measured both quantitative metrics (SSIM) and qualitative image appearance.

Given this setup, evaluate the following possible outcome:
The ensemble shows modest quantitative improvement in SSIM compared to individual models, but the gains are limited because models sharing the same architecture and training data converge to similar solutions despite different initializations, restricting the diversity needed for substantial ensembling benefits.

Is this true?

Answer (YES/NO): NO